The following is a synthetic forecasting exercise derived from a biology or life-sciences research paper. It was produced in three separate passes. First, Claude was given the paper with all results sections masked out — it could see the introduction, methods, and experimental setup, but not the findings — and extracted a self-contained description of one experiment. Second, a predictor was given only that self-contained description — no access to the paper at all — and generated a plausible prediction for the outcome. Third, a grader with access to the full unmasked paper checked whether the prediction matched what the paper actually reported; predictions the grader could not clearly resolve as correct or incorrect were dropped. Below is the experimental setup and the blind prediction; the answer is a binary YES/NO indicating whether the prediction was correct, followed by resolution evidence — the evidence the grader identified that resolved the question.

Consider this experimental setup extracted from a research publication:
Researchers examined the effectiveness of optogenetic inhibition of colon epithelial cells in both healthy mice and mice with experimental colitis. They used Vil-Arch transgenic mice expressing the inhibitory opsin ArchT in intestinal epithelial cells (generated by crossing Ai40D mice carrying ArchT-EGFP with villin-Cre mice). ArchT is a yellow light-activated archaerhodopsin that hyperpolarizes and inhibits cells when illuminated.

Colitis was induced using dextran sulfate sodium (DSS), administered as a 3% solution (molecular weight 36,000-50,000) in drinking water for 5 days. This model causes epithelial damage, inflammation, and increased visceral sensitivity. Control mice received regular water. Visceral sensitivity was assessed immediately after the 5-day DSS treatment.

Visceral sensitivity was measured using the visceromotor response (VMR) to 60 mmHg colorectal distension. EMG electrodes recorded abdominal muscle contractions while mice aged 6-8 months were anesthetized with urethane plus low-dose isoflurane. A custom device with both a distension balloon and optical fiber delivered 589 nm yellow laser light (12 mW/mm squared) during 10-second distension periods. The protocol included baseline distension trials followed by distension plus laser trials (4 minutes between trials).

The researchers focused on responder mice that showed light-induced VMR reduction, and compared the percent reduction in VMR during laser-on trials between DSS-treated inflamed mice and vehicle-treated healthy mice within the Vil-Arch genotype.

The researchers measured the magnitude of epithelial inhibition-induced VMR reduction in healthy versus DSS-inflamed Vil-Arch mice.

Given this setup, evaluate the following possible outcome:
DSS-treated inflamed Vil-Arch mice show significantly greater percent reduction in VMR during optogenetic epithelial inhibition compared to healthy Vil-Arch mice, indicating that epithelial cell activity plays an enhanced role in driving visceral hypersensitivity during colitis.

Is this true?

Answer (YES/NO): NO